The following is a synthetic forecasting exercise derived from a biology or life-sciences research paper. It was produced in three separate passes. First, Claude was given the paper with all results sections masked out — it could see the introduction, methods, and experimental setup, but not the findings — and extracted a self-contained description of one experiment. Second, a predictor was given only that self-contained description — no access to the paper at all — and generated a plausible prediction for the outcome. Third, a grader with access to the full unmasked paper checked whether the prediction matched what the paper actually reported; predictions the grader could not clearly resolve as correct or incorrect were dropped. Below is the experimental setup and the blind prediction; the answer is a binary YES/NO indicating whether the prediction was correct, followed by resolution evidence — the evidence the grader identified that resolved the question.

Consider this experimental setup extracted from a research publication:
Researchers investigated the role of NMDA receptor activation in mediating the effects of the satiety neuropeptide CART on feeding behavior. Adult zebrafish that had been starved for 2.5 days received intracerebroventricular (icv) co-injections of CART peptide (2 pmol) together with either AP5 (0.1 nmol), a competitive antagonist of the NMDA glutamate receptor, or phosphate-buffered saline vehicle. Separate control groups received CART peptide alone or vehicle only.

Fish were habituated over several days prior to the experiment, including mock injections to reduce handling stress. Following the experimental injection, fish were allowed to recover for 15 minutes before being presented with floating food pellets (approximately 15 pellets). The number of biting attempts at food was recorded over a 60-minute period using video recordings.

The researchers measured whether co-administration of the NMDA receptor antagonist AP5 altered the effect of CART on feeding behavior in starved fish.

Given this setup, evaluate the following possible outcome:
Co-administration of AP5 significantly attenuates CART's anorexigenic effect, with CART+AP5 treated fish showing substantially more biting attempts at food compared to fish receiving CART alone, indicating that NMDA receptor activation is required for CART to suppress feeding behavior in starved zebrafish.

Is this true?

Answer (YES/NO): YES